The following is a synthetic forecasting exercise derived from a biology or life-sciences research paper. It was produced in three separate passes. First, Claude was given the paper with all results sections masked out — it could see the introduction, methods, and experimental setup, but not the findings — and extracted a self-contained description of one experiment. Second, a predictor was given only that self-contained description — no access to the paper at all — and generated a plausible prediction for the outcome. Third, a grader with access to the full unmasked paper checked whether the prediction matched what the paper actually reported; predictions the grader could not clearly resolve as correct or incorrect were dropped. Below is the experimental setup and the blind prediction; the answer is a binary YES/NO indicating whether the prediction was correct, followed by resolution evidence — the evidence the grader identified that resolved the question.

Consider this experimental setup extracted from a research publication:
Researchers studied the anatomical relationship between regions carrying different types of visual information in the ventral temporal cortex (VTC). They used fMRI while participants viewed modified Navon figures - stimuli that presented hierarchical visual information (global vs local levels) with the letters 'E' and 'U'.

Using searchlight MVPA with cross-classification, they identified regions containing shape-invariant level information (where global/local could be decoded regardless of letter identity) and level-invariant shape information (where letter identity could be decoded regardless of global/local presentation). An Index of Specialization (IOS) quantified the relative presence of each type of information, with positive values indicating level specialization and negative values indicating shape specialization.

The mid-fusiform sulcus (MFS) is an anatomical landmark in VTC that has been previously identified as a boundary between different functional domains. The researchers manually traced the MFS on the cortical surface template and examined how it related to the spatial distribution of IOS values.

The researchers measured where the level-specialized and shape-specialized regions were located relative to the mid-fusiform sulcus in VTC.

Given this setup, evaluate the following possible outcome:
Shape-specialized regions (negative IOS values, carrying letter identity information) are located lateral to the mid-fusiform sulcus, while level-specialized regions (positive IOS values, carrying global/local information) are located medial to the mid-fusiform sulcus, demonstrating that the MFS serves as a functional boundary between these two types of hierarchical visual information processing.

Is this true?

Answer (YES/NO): YES